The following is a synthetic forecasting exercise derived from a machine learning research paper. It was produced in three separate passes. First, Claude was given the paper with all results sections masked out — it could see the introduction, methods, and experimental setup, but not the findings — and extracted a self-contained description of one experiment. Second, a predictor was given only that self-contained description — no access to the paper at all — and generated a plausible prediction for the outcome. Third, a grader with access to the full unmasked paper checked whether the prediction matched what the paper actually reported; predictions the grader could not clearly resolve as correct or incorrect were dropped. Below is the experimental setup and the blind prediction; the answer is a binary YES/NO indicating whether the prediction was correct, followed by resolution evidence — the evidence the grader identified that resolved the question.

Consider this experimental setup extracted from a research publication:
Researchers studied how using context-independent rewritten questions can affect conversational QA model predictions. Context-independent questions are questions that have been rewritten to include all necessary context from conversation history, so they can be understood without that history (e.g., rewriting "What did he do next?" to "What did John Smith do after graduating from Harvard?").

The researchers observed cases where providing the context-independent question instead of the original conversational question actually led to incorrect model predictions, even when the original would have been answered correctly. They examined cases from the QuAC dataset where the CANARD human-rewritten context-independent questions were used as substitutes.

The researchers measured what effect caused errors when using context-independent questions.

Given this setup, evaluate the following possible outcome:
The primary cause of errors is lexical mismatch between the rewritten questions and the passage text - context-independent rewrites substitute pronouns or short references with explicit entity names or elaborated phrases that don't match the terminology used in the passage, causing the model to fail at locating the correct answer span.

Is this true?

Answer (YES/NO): NO